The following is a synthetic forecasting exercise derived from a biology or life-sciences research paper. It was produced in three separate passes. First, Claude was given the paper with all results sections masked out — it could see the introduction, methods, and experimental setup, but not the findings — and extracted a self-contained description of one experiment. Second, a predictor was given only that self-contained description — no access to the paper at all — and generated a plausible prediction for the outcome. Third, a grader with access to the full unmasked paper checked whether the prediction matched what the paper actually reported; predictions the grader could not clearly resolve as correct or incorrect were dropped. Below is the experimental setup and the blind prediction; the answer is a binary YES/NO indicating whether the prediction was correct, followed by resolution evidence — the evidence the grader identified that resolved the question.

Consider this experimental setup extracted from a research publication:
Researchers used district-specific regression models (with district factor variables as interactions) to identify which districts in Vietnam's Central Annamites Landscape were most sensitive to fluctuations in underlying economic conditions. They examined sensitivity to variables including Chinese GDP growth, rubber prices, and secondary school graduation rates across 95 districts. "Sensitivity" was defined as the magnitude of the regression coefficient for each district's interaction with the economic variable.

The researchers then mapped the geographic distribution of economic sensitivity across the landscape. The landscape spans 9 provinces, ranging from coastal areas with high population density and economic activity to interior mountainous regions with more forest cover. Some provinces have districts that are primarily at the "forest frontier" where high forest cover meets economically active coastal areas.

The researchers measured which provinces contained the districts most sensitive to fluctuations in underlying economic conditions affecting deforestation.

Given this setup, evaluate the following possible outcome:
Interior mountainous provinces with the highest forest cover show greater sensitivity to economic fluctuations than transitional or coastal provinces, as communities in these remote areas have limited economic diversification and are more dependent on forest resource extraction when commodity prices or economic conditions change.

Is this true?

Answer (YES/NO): NO